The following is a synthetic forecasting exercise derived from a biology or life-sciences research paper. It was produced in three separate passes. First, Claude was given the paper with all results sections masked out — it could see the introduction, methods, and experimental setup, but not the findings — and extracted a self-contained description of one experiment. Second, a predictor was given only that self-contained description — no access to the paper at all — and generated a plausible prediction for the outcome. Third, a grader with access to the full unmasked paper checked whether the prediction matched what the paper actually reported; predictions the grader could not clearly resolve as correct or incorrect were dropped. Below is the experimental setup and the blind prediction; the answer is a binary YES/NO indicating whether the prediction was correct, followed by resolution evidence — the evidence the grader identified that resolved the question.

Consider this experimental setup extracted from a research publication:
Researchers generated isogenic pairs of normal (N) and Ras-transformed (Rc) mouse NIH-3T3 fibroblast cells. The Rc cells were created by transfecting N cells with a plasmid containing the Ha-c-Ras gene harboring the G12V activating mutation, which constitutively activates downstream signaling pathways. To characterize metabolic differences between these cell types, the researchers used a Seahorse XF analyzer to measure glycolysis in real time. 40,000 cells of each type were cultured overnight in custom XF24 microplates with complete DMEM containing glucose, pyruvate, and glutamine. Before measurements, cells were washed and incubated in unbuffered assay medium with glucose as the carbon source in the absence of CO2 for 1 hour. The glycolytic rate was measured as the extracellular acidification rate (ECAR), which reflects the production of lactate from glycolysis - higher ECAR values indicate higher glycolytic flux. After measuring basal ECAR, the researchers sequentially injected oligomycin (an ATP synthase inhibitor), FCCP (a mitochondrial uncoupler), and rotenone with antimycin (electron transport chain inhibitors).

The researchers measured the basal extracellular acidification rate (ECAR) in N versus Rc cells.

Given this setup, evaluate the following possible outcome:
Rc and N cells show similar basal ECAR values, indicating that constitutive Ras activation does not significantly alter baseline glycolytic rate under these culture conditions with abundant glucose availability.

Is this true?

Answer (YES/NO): NO